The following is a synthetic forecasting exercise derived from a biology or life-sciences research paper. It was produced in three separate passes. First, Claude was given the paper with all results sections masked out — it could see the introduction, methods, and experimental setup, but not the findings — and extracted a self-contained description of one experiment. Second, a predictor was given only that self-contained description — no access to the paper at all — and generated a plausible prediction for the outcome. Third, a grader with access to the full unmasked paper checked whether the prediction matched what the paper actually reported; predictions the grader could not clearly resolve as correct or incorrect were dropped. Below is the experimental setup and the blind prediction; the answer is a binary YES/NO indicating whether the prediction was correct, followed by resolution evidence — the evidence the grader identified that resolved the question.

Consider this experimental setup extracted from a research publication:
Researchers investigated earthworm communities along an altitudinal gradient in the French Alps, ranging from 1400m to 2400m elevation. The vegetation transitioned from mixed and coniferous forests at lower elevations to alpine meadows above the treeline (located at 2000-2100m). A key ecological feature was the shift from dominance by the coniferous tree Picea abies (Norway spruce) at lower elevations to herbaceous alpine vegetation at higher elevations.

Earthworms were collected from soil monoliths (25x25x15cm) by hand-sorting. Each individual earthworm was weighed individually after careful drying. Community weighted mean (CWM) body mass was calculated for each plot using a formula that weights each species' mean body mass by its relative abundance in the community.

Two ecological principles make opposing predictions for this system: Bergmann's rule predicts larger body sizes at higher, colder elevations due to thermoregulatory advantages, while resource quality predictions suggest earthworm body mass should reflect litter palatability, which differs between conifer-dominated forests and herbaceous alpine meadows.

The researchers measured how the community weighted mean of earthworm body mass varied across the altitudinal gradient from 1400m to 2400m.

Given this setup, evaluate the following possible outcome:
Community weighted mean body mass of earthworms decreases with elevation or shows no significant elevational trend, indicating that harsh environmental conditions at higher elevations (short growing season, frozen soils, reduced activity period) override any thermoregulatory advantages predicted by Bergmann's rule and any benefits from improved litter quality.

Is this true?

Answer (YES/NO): YES